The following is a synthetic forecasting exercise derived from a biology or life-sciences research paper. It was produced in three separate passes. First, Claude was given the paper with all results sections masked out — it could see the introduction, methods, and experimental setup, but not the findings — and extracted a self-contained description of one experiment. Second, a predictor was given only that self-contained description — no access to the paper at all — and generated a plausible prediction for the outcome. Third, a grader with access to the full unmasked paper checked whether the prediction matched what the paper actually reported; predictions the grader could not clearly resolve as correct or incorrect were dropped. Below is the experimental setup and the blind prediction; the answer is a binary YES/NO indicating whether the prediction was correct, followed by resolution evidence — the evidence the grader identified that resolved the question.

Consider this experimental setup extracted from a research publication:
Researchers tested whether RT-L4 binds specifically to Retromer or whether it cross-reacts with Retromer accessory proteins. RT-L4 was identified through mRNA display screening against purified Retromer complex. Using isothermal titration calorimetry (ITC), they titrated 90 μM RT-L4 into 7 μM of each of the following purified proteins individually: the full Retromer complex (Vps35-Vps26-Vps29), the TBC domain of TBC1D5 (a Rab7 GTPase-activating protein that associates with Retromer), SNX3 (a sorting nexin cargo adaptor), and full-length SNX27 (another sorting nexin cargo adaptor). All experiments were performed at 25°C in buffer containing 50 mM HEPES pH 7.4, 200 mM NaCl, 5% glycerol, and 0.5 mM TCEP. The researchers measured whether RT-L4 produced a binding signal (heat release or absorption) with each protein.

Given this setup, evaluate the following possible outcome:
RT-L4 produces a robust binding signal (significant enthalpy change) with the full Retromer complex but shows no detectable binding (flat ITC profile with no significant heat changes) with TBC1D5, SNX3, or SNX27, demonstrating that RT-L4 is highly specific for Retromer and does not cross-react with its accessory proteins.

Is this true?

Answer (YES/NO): YES